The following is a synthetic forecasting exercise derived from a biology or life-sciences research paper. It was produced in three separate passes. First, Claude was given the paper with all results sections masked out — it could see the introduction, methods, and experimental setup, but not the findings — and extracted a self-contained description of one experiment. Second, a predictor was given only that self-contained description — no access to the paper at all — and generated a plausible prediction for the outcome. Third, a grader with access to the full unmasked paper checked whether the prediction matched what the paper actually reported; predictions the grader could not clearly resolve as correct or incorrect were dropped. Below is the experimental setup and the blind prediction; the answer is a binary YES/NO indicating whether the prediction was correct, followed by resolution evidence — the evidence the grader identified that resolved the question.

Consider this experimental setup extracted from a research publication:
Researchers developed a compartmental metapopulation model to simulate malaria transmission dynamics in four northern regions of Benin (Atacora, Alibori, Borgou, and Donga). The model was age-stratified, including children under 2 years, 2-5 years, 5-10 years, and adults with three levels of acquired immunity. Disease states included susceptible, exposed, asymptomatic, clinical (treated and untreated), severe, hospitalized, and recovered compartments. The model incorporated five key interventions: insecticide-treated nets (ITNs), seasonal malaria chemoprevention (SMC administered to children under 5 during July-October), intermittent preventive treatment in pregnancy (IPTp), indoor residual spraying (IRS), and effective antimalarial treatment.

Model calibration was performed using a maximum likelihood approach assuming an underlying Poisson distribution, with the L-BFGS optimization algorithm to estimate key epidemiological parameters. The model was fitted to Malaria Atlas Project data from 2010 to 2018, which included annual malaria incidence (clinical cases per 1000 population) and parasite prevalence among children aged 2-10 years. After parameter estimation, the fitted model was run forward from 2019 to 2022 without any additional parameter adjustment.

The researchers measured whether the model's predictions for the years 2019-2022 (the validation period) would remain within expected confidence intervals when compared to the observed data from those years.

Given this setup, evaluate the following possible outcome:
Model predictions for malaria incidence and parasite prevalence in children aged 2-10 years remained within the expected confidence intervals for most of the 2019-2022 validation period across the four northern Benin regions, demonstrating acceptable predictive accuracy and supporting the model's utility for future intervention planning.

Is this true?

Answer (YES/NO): YES